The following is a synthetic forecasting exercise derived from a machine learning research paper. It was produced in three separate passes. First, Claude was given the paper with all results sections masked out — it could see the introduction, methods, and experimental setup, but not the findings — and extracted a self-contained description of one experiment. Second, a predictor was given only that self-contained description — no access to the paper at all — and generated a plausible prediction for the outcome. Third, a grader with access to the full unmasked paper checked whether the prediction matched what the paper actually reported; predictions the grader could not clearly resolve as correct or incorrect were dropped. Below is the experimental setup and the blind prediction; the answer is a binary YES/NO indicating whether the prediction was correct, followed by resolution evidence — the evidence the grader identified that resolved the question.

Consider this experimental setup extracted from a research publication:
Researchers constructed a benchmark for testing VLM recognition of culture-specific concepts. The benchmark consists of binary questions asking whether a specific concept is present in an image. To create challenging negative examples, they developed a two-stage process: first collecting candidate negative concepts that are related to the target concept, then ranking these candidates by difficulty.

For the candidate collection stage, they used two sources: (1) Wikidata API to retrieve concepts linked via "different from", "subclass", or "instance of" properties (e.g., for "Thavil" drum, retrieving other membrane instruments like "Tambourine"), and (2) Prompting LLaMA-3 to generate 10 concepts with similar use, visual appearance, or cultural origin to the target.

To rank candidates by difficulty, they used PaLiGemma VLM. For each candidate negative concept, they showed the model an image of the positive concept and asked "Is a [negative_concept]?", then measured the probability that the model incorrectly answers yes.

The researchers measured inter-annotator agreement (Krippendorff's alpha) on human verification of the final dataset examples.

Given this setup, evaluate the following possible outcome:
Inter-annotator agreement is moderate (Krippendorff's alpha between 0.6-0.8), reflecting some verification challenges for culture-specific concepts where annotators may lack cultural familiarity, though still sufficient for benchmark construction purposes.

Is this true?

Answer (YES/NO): YES